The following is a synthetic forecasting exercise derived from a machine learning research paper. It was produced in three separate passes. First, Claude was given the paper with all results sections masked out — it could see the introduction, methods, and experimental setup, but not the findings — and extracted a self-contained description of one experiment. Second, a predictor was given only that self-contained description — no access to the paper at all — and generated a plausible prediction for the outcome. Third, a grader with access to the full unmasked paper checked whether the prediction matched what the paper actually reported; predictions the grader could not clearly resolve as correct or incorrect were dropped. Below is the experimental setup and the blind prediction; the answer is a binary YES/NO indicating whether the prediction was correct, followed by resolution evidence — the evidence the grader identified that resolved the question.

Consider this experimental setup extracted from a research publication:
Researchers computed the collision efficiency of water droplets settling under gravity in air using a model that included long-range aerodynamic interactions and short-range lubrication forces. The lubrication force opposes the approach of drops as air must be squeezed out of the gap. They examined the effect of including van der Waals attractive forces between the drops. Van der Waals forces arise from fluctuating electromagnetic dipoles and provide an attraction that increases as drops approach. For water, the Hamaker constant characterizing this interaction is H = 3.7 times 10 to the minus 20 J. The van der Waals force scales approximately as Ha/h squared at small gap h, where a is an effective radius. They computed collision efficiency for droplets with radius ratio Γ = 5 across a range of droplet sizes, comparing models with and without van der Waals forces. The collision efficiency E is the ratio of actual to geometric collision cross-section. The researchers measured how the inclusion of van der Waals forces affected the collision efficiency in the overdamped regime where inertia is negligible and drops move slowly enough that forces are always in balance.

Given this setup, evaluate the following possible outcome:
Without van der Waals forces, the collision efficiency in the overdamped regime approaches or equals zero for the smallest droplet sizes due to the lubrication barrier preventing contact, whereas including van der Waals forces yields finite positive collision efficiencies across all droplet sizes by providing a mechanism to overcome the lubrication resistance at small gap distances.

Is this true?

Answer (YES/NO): NO